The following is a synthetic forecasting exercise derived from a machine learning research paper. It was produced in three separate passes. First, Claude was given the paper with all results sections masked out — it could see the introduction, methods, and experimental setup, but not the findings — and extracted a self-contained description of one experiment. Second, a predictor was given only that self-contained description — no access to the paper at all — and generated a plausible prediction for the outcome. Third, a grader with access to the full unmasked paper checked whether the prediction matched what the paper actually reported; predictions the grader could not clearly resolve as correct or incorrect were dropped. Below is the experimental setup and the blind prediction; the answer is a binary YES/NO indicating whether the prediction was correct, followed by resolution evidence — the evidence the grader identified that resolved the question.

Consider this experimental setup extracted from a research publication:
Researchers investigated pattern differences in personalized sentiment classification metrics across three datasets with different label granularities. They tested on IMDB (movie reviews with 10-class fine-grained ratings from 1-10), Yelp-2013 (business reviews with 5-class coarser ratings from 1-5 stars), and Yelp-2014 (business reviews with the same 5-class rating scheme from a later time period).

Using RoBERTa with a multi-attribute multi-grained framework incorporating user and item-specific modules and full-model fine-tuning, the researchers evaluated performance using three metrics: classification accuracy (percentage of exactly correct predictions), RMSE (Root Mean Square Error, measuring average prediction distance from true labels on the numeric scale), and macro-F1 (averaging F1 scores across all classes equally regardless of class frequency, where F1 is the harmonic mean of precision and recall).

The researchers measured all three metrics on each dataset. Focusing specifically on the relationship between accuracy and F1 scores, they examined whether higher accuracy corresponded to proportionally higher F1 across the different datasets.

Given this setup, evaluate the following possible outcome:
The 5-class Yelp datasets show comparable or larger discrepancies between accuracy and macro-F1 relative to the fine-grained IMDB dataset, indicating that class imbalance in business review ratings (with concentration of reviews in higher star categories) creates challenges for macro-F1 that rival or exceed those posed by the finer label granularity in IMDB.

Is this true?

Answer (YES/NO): NO